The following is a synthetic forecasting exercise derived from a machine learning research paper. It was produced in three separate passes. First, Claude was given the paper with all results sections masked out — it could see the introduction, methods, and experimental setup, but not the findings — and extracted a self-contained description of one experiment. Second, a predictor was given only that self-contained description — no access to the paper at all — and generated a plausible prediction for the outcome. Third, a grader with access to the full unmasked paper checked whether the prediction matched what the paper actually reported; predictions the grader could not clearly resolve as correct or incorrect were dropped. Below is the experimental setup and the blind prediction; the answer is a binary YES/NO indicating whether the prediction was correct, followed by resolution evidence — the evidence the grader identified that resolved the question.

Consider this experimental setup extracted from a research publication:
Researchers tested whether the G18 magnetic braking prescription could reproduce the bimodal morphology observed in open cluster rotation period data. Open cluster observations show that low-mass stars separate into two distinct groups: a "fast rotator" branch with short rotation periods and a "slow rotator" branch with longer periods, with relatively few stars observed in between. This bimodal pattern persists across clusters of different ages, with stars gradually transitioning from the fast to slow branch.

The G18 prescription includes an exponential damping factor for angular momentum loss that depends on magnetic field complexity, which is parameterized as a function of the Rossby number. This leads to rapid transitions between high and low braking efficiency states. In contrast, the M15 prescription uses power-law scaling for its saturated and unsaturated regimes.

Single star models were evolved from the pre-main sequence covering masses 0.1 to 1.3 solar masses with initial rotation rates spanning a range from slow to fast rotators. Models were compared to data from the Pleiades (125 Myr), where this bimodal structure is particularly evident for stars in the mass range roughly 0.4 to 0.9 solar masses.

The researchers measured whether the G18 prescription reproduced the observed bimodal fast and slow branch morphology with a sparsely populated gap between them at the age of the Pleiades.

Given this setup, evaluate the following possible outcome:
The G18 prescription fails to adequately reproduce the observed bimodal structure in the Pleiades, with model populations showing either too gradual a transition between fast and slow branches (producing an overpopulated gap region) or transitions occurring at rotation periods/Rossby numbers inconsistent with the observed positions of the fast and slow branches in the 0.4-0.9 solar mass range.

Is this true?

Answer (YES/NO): NO